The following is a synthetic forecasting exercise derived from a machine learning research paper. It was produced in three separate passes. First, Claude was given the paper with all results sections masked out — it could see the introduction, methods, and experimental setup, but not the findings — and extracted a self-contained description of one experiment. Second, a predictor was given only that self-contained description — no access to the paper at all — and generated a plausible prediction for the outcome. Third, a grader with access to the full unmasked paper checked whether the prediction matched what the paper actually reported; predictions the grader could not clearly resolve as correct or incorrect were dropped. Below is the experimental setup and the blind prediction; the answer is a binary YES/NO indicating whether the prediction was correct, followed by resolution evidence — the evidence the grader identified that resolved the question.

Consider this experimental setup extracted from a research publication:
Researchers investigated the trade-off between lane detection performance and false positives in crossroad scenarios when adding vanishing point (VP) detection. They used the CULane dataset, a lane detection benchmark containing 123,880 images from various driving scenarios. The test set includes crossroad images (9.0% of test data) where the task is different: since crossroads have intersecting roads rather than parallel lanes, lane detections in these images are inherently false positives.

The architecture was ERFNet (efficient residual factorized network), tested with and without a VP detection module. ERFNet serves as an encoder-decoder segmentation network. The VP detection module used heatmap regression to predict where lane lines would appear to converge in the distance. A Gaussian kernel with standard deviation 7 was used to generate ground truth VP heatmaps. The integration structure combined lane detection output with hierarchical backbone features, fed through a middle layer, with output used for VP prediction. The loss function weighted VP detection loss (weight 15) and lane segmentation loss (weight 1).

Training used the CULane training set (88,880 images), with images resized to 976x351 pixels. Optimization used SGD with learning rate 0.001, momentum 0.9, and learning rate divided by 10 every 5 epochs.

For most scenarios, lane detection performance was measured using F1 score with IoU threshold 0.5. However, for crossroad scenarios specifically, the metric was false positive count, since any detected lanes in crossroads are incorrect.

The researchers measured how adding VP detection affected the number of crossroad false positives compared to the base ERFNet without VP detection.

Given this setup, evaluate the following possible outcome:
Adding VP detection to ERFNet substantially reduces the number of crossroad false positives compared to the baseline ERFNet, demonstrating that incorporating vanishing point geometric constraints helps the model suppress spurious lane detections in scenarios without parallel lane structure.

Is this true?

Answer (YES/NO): NO